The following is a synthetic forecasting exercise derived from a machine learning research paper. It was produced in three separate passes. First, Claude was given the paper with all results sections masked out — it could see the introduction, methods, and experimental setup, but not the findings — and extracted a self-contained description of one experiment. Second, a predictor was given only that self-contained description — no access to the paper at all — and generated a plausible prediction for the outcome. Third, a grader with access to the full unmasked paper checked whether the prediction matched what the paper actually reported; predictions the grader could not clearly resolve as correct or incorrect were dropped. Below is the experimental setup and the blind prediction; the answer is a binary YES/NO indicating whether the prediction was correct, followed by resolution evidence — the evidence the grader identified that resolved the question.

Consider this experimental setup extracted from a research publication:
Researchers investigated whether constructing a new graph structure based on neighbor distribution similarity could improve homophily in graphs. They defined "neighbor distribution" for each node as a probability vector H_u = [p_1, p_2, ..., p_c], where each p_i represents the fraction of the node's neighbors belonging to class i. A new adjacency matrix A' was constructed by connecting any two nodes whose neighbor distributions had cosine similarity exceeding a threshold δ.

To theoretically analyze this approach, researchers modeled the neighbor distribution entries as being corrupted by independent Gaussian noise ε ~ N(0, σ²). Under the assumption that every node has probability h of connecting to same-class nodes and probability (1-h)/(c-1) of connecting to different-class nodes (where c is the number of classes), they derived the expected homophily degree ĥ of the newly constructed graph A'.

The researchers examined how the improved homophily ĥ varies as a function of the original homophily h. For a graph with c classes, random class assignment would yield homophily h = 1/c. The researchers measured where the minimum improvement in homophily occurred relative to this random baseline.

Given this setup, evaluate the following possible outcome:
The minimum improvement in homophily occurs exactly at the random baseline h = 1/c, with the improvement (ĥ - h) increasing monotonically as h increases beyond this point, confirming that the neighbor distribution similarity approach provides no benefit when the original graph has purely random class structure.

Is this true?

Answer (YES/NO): YES